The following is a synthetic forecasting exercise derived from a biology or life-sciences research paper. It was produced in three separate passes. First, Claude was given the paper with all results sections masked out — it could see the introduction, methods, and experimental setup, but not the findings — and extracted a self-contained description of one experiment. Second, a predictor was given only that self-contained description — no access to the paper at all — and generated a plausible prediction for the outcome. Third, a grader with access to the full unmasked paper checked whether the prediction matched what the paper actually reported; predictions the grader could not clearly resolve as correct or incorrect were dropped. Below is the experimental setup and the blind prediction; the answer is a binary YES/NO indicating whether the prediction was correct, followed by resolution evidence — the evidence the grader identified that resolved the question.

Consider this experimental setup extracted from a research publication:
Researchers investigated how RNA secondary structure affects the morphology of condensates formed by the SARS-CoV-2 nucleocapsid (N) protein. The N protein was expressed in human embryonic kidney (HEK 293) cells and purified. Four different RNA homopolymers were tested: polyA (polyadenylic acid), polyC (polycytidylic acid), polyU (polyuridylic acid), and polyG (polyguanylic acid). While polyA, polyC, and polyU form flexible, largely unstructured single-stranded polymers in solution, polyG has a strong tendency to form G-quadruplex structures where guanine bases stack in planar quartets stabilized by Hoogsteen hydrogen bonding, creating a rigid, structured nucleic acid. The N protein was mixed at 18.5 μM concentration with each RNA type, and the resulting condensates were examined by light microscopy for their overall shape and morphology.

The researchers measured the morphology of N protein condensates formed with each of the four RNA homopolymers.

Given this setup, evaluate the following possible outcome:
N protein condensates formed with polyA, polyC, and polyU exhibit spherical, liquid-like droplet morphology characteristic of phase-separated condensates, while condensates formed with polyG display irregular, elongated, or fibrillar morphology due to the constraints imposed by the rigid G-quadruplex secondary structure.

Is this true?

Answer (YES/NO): YES